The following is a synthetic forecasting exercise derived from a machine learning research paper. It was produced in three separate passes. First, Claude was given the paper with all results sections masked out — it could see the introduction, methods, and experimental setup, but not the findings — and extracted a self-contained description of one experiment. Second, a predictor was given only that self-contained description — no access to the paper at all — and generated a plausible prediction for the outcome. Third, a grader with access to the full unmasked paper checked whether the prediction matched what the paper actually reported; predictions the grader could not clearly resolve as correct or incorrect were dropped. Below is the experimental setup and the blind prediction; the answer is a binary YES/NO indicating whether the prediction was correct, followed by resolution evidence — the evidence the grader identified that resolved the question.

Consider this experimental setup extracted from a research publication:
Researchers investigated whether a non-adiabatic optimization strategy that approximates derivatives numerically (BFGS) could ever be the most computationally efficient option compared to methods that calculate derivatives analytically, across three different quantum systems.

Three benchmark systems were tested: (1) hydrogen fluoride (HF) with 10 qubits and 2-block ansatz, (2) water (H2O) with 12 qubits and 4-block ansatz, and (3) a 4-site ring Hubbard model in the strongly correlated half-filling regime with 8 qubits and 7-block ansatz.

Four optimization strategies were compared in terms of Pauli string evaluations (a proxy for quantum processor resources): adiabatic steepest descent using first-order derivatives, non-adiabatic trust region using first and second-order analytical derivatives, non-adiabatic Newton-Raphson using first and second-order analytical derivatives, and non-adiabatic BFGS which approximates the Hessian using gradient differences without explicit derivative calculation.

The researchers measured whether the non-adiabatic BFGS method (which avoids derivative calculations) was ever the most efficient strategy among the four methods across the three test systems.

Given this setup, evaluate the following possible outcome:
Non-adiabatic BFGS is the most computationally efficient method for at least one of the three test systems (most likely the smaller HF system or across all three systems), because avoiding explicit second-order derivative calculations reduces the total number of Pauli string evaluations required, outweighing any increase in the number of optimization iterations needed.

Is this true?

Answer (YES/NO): NO